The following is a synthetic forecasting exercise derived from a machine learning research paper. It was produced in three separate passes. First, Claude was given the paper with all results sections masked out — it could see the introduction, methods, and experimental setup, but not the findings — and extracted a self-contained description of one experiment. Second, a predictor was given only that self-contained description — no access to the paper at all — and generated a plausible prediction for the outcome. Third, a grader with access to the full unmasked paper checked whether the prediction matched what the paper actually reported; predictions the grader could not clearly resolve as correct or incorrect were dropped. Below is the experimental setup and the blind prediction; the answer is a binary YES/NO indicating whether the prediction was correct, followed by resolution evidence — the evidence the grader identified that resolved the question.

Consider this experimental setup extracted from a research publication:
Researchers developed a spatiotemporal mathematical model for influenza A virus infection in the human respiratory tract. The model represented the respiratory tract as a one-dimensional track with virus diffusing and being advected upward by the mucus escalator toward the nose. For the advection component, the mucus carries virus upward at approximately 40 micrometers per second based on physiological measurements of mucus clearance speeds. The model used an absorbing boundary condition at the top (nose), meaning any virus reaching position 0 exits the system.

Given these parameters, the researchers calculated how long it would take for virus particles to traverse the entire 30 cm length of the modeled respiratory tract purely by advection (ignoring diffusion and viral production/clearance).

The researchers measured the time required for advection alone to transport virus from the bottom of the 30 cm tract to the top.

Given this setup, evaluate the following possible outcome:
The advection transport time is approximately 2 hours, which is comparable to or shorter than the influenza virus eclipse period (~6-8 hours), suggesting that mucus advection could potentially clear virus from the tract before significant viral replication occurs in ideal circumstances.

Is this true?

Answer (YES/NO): NO